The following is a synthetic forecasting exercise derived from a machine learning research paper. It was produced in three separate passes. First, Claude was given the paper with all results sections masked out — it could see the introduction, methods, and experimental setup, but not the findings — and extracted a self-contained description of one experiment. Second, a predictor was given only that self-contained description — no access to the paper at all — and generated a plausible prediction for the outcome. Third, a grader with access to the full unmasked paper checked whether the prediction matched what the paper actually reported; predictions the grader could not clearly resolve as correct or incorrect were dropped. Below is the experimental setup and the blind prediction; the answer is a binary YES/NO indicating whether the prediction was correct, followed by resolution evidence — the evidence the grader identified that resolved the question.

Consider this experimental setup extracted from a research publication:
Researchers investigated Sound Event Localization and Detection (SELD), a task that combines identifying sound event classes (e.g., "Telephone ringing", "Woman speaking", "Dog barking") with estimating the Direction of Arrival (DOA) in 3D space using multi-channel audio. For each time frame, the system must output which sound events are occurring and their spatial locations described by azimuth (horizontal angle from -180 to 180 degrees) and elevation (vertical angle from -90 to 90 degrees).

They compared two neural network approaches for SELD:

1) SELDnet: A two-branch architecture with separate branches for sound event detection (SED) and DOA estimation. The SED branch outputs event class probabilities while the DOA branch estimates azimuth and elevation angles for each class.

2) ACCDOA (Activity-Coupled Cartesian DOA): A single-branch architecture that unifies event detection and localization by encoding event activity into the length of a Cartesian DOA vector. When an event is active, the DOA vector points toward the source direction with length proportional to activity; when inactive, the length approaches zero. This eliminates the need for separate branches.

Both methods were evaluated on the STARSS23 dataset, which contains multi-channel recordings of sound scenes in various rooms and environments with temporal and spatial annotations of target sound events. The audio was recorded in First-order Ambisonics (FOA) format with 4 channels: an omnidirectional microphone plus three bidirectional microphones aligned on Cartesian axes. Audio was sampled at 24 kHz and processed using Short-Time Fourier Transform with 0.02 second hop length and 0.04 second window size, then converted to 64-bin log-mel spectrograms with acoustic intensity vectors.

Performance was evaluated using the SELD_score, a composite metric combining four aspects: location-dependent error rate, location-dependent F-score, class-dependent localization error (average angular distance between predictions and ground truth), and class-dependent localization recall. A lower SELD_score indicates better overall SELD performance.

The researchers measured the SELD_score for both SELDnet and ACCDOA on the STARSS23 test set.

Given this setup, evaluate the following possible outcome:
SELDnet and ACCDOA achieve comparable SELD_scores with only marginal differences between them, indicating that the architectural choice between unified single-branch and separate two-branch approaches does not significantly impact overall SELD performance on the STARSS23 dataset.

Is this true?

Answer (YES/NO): YES